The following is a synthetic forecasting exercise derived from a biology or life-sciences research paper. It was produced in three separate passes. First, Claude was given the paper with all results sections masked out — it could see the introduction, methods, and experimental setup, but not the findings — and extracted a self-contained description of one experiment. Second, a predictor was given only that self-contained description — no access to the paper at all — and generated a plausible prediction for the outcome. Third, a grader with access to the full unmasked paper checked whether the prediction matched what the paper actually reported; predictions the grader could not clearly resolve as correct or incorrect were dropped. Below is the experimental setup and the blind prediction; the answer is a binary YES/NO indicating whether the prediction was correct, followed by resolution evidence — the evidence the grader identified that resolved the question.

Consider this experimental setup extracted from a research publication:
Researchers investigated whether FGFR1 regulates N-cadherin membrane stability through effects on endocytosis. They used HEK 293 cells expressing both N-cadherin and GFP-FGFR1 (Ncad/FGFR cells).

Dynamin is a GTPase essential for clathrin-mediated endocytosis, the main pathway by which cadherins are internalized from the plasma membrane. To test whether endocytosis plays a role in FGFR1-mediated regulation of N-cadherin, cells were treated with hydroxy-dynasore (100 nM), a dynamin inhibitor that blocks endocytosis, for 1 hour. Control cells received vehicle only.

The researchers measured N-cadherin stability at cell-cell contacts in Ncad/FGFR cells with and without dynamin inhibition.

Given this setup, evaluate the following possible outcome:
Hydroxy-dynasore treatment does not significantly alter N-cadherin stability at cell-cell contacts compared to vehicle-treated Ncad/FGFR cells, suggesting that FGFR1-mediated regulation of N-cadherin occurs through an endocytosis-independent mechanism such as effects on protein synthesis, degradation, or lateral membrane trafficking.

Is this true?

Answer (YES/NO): NO